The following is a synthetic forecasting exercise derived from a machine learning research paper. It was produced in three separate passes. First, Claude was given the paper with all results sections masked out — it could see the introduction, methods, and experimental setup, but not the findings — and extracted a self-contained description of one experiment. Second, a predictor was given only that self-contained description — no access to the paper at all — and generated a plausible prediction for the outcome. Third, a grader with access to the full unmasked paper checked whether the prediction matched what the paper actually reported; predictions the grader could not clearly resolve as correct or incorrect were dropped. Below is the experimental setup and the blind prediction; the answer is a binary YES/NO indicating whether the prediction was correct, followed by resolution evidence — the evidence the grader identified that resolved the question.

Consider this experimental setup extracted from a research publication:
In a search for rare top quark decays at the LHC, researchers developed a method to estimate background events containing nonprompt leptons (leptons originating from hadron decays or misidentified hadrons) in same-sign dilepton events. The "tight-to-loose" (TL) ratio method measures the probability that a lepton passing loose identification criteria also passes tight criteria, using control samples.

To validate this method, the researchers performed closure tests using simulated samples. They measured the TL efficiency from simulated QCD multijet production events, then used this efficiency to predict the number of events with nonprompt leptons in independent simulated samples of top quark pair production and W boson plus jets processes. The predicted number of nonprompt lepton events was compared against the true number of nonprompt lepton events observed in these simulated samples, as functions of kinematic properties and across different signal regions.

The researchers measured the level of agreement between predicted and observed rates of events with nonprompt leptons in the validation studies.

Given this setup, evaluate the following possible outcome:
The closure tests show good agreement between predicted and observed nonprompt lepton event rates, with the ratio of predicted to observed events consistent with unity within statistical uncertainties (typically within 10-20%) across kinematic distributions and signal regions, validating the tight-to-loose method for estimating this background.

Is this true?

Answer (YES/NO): NO